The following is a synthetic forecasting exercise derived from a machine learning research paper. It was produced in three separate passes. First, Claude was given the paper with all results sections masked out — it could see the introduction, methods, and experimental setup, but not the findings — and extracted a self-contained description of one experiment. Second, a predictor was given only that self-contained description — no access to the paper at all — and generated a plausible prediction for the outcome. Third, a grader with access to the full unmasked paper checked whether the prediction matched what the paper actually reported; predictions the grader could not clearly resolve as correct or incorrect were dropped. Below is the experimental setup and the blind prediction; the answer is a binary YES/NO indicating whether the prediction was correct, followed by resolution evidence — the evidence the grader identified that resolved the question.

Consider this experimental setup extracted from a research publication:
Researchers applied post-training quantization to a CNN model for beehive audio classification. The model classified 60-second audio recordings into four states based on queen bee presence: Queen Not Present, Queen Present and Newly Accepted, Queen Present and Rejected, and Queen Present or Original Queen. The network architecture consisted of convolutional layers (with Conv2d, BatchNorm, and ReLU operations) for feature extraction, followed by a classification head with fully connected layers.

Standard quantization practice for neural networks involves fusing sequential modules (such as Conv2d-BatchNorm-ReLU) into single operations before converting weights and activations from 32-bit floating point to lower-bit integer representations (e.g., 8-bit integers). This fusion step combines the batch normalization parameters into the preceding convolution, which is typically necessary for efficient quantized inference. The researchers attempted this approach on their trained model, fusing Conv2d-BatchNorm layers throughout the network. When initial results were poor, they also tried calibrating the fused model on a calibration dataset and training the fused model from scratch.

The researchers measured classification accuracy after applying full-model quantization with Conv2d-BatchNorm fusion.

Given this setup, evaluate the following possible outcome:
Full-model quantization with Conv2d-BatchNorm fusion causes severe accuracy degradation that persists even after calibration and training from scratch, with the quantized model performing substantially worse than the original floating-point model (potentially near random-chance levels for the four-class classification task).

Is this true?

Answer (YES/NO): YES